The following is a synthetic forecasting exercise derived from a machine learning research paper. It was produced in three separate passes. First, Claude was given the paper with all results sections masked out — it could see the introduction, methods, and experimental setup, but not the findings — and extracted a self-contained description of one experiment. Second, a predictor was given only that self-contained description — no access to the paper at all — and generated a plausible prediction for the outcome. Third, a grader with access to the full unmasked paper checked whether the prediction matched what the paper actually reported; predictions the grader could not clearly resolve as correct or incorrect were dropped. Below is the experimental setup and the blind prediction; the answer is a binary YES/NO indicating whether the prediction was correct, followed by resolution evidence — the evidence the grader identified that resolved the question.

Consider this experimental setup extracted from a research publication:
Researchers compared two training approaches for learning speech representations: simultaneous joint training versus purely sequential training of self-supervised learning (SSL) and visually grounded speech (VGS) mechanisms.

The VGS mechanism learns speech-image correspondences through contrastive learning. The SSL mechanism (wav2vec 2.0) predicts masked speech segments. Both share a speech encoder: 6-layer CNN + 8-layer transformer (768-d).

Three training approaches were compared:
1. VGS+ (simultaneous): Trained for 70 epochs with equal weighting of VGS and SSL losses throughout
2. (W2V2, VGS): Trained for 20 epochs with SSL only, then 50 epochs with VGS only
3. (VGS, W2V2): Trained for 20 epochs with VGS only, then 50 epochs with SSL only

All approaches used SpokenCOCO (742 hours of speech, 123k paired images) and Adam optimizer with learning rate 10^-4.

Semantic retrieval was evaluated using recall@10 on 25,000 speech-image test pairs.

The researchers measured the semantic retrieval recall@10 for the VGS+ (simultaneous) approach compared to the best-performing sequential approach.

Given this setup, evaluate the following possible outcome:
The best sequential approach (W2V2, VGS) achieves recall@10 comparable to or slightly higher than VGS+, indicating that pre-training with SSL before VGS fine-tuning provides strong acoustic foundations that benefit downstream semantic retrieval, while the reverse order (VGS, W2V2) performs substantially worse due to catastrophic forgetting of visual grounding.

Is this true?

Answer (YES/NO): YES